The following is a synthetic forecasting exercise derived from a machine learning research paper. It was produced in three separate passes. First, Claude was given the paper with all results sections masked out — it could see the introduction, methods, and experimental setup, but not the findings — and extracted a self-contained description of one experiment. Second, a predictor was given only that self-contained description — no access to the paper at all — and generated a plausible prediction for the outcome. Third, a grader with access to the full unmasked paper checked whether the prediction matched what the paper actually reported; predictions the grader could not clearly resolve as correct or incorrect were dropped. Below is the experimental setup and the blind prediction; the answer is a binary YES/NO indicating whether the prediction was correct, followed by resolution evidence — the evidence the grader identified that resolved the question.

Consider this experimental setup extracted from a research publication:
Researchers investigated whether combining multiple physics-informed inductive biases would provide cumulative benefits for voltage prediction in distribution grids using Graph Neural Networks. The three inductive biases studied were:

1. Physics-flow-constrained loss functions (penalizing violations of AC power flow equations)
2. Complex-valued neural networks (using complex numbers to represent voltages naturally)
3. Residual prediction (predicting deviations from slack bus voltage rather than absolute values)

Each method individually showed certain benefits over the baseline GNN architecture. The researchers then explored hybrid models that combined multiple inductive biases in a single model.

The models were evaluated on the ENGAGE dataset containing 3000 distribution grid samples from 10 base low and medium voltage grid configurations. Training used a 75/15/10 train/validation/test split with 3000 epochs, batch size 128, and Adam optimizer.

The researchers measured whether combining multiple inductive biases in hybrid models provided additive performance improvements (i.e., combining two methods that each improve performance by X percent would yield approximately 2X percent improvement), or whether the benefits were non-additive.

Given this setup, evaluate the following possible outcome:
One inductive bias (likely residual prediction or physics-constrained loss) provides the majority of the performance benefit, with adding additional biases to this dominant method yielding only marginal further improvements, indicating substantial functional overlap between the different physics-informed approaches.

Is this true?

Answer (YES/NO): NO